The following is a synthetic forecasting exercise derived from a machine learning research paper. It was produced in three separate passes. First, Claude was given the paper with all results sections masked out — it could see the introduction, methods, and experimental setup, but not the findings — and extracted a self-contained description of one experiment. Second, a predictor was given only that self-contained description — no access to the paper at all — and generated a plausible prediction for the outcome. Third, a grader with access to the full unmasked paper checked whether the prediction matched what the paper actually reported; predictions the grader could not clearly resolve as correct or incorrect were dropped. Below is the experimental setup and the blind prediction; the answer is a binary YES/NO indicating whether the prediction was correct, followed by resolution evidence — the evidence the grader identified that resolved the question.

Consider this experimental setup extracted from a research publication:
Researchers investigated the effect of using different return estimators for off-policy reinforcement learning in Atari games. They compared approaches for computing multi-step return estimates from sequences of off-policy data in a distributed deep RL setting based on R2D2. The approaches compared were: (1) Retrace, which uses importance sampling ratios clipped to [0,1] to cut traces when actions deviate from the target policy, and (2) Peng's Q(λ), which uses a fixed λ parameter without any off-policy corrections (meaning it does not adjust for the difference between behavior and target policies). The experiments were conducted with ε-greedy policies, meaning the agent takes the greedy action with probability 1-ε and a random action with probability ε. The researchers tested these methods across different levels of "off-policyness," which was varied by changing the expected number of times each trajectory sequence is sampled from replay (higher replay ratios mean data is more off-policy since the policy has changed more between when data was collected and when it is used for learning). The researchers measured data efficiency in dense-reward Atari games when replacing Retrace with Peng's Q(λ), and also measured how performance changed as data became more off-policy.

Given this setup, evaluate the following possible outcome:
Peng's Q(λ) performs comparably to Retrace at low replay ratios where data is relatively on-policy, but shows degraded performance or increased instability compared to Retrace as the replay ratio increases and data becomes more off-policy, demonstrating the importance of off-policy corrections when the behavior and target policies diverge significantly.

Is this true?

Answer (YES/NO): YES